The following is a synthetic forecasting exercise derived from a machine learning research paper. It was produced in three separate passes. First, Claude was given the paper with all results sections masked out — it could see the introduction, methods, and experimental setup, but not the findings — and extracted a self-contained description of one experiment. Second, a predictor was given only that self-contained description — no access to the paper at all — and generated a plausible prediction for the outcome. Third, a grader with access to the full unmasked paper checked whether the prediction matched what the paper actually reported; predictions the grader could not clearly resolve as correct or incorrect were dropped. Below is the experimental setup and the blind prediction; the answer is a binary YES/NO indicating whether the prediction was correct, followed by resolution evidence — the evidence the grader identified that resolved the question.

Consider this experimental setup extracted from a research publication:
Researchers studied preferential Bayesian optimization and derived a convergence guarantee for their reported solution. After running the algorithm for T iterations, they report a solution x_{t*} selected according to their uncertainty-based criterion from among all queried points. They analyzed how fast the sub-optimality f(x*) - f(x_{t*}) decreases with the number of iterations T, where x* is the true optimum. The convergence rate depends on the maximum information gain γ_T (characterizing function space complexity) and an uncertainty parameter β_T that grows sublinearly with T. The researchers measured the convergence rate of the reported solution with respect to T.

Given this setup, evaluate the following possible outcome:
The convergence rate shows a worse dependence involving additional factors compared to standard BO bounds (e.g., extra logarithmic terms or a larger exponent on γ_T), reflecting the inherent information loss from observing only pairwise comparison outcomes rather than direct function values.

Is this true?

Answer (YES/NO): YES